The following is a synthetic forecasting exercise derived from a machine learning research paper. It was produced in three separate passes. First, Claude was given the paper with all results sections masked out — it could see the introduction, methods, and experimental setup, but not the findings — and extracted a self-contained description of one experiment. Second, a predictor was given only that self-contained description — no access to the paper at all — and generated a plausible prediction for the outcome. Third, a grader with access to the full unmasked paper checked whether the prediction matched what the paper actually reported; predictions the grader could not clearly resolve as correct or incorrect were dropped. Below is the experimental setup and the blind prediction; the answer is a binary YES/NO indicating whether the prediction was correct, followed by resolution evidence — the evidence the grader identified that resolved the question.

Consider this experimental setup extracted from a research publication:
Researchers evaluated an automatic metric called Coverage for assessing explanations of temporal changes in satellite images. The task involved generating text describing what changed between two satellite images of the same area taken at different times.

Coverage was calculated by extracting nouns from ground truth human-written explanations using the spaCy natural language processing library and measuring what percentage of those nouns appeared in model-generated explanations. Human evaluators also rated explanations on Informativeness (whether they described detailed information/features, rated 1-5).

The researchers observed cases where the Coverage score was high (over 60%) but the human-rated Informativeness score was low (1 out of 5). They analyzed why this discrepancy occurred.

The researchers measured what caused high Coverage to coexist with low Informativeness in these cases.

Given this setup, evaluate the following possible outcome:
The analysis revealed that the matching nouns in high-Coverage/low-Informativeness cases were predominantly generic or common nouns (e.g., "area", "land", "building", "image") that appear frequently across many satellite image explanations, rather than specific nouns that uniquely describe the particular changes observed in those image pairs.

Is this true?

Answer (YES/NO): YES